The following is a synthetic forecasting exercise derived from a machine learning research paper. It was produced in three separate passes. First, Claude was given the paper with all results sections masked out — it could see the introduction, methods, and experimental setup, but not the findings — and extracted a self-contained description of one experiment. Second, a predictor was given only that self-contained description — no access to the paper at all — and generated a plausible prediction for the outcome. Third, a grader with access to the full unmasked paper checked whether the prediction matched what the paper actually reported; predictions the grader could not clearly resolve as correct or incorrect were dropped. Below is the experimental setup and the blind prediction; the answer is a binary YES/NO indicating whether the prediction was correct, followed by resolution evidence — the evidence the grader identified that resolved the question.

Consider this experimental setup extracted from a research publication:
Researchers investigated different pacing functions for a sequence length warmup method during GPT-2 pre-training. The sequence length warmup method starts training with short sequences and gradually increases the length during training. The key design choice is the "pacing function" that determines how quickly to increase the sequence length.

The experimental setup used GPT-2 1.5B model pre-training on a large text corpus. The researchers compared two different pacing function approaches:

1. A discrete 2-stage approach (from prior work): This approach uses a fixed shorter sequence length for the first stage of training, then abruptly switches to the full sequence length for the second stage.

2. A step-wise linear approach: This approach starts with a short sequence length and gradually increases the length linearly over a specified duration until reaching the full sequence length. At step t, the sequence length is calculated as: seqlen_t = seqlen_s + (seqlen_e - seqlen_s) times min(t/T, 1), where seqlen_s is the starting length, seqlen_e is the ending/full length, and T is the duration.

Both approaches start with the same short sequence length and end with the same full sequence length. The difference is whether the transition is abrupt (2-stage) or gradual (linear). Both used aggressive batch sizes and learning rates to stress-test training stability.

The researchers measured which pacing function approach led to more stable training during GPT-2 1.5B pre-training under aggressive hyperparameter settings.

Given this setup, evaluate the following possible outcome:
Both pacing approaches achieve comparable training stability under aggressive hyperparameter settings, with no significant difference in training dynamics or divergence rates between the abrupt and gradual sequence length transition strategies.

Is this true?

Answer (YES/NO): NO